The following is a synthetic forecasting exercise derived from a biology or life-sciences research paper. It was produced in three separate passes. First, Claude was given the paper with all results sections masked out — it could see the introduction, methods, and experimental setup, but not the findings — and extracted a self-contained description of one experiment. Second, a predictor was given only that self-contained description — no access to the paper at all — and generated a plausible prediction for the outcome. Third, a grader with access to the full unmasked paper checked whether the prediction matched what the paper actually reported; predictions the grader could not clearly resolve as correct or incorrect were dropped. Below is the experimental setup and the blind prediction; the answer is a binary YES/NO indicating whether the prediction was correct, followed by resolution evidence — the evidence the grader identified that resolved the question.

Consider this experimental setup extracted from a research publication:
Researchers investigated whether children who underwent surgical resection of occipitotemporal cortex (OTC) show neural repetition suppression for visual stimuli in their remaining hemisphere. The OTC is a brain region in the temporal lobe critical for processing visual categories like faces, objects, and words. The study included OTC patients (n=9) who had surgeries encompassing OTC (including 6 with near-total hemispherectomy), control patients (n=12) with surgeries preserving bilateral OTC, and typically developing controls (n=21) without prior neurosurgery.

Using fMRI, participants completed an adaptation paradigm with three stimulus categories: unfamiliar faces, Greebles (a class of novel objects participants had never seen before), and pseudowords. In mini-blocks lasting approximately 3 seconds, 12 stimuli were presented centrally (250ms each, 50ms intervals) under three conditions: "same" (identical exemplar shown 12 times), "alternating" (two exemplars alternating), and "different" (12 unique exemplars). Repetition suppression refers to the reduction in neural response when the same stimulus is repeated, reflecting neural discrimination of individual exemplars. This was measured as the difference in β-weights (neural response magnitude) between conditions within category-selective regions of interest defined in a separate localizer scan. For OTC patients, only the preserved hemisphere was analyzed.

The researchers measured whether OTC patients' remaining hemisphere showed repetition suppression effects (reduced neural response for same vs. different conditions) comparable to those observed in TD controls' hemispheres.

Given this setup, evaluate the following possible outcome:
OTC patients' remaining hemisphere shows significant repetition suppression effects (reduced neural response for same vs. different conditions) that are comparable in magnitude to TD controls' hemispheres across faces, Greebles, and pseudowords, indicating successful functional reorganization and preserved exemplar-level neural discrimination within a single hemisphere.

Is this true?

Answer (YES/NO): YES